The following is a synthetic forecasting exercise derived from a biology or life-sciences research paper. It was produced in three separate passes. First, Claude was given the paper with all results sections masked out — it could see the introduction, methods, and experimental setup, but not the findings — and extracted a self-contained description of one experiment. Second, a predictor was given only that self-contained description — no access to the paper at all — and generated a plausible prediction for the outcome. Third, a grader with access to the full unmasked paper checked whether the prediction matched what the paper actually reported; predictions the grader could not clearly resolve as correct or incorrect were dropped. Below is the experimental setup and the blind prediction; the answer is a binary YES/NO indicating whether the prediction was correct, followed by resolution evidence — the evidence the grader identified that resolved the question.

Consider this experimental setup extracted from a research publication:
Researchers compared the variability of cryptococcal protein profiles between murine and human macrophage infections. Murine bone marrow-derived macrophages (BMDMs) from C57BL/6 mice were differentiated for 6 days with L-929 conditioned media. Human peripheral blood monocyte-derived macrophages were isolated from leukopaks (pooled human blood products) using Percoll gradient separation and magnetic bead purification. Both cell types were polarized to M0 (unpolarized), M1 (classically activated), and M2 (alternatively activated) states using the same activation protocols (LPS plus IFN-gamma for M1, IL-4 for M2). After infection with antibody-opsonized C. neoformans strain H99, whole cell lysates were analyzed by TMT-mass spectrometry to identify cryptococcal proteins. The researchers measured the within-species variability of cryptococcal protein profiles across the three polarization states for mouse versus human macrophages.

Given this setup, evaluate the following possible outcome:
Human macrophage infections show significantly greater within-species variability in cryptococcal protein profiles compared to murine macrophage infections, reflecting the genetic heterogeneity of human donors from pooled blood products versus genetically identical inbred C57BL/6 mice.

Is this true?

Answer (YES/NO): YES